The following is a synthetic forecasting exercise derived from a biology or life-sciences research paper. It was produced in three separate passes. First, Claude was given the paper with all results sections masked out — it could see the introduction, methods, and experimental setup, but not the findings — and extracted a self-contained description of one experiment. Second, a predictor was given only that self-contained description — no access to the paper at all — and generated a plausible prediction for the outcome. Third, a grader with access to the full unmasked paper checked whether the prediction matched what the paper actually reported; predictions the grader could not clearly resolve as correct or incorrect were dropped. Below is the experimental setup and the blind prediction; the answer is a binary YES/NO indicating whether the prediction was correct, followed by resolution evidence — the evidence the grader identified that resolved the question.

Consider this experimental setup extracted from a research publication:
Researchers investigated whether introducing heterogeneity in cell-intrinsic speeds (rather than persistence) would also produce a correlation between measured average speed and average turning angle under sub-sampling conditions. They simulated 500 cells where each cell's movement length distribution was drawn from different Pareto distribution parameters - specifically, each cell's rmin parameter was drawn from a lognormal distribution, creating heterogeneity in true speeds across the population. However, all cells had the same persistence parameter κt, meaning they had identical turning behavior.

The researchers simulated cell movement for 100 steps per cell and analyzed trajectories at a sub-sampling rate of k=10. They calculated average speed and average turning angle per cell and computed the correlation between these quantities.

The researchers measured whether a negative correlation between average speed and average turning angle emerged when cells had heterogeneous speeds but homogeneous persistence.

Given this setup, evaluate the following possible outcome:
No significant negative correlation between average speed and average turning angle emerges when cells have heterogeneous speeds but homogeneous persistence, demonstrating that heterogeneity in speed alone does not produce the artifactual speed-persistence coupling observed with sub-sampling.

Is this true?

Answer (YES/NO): YES